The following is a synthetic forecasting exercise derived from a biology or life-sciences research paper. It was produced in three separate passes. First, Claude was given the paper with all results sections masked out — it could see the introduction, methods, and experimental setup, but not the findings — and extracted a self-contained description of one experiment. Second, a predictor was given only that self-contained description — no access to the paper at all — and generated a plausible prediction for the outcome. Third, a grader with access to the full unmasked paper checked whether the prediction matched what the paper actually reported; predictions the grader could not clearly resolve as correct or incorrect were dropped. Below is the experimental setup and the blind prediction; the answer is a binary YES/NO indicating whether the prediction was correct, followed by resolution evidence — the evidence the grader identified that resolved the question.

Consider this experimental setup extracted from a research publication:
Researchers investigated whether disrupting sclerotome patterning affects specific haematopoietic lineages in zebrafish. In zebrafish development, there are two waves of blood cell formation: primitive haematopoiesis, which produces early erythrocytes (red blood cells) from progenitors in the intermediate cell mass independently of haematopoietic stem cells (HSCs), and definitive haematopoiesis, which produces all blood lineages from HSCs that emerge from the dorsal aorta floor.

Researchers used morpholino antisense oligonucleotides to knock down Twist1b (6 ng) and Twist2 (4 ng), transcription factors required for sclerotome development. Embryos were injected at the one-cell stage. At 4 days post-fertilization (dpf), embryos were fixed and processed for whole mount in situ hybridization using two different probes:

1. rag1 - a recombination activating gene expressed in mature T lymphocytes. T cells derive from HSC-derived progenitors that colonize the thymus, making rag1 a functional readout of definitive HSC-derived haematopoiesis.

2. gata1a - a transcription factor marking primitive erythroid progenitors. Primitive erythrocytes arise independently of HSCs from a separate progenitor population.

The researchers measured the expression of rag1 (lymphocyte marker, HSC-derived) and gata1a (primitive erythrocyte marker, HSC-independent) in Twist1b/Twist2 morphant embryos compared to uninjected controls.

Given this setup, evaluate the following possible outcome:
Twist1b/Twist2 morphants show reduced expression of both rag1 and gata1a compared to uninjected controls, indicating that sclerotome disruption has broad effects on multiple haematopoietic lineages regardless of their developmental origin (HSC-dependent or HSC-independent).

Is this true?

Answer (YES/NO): NO